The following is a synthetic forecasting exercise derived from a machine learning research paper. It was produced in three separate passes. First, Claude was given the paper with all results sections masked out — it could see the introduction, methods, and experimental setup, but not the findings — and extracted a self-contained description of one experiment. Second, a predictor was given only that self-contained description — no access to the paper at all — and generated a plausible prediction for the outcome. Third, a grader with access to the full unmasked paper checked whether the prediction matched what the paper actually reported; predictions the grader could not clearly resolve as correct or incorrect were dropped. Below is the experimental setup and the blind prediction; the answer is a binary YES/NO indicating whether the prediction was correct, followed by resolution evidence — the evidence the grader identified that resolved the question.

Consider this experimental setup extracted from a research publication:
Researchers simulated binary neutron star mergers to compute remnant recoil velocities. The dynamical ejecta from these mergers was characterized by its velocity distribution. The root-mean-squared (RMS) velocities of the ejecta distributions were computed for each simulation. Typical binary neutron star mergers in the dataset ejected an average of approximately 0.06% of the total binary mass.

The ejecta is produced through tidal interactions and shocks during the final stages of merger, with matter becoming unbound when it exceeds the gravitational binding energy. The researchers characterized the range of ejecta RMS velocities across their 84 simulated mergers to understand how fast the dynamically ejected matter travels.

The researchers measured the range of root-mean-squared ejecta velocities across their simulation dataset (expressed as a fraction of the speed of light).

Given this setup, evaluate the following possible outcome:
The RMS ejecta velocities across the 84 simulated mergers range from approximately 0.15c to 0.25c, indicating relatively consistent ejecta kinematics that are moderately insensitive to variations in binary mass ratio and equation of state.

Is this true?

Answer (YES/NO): NO